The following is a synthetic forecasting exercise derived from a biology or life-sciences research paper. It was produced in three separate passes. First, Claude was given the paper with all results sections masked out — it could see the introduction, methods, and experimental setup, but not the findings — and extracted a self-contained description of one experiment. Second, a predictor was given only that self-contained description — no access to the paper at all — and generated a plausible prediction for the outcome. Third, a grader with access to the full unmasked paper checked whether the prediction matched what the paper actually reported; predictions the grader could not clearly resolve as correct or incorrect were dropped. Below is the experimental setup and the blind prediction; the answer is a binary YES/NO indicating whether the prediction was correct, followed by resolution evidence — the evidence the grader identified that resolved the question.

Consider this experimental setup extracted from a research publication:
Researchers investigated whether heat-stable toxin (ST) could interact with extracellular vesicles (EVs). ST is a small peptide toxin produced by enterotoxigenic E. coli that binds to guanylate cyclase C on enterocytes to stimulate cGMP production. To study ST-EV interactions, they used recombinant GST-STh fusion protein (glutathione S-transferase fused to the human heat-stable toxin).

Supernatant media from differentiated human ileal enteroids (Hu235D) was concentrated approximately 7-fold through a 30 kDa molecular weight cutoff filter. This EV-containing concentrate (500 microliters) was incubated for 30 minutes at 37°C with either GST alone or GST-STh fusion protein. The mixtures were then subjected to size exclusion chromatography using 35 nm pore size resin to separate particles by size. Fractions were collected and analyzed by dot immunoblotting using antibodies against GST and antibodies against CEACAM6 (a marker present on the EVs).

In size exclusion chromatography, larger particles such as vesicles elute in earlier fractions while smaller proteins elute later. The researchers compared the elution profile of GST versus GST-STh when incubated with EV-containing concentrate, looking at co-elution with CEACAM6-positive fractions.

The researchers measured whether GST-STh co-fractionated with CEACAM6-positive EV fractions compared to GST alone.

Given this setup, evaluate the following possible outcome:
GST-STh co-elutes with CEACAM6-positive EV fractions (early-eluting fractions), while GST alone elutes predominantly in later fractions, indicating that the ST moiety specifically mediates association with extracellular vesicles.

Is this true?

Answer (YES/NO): YES